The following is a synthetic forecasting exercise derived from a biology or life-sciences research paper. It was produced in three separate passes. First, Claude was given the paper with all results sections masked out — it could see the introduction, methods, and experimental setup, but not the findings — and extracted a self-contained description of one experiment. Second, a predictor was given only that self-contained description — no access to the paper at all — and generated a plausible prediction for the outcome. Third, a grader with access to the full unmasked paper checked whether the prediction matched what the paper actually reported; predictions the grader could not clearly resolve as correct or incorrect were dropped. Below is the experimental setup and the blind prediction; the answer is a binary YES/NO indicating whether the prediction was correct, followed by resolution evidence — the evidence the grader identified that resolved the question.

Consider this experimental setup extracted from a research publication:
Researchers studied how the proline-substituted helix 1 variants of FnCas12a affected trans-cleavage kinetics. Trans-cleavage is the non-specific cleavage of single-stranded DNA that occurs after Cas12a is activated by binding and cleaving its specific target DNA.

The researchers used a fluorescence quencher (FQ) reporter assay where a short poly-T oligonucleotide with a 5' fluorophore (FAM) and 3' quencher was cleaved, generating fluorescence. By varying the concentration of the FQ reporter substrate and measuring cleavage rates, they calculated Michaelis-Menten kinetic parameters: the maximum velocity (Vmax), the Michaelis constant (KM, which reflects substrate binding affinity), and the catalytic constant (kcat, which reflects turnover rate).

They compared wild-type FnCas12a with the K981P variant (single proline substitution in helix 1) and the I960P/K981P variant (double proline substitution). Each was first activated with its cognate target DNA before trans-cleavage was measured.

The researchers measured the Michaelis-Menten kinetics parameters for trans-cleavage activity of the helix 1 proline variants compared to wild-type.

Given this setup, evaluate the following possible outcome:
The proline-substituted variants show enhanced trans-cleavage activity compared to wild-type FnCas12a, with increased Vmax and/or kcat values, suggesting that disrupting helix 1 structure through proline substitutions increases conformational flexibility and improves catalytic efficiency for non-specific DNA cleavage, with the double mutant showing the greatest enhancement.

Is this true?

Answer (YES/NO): NO